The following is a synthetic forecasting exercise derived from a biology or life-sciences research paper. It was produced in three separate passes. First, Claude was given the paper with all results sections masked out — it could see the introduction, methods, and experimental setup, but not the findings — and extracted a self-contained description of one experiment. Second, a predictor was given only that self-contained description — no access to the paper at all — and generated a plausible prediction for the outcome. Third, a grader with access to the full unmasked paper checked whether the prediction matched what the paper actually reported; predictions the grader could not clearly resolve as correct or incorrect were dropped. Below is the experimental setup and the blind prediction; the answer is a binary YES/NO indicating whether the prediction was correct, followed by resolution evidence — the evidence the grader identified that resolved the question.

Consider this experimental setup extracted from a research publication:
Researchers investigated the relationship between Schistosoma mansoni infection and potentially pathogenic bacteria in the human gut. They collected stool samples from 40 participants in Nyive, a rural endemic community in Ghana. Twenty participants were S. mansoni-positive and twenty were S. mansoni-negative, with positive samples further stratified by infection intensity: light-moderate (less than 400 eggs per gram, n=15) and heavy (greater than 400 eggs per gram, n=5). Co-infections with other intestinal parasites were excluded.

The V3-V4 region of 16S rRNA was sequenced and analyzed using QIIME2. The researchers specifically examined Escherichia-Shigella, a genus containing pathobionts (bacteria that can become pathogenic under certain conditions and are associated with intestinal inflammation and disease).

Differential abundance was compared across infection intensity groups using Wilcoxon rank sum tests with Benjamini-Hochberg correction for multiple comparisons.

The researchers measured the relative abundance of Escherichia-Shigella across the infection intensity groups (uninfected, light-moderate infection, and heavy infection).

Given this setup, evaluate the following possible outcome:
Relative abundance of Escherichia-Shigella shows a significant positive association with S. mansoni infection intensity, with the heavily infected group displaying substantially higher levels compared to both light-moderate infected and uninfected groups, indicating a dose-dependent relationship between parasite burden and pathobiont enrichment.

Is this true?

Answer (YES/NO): NO